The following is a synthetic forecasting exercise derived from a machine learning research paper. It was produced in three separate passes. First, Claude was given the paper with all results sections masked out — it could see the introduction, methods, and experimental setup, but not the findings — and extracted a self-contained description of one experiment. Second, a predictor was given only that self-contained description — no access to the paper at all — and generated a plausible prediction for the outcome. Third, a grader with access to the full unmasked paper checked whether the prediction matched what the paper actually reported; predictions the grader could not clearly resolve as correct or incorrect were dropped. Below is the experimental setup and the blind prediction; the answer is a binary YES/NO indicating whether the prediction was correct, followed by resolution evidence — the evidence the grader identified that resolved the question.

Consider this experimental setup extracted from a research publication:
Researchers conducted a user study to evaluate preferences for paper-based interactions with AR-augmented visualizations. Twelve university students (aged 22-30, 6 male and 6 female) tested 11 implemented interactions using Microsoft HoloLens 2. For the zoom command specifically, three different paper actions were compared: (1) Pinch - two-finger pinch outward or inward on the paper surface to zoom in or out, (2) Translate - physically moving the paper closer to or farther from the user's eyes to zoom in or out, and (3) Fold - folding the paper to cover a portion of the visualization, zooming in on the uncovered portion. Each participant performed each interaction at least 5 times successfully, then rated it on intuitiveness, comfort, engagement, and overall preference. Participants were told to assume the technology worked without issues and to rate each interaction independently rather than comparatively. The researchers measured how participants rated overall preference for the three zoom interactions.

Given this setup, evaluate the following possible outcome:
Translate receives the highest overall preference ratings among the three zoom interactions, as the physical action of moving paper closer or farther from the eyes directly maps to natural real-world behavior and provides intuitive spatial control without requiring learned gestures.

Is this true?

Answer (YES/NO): NO